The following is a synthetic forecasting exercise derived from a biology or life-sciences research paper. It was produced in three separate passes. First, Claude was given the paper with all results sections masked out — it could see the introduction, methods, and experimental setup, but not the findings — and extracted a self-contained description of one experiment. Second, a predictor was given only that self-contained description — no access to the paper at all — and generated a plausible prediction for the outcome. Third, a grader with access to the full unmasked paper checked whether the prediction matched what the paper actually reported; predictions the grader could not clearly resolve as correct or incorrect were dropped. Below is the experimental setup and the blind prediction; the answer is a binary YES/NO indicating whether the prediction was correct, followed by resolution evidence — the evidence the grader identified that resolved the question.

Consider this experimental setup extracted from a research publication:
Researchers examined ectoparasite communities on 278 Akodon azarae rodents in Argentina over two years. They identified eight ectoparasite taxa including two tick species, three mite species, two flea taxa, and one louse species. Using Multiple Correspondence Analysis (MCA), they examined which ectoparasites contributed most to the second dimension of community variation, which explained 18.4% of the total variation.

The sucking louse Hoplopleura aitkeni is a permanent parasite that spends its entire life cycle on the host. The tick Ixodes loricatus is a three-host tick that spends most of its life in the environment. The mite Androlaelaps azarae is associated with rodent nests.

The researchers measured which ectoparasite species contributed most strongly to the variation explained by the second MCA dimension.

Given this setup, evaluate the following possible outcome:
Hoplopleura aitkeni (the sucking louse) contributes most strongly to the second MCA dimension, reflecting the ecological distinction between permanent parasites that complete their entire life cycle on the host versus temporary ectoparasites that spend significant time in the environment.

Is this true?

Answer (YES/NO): YES